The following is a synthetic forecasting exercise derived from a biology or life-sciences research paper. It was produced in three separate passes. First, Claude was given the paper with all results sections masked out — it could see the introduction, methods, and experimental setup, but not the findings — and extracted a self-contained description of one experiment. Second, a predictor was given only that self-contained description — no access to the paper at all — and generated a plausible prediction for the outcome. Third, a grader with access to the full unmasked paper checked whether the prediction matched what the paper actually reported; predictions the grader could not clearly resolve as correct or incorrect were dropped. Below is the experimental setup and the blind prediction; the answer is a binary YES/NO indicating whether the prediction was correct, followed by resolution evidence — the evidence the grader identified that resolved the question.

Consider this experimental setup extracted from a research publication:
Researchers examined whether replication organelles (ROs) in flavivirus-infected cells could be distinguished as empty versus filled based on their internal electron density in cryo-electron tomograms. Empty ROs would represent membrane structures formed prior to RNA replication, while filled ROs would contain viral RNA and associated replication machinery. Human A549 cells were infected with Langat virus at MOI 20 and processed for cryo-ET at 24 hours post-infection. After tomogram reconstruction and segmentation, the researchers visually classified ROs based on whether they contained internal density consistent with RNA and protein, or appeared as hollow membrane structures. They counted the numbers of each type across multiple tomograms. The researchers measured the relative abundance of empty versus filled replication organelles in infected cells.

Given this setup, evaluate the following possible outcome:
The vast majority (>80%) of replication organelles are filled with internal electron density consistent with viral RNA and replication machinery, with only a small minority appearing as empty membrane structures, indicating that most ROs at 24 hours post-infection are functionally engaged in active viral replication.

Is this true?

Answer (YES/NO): YES